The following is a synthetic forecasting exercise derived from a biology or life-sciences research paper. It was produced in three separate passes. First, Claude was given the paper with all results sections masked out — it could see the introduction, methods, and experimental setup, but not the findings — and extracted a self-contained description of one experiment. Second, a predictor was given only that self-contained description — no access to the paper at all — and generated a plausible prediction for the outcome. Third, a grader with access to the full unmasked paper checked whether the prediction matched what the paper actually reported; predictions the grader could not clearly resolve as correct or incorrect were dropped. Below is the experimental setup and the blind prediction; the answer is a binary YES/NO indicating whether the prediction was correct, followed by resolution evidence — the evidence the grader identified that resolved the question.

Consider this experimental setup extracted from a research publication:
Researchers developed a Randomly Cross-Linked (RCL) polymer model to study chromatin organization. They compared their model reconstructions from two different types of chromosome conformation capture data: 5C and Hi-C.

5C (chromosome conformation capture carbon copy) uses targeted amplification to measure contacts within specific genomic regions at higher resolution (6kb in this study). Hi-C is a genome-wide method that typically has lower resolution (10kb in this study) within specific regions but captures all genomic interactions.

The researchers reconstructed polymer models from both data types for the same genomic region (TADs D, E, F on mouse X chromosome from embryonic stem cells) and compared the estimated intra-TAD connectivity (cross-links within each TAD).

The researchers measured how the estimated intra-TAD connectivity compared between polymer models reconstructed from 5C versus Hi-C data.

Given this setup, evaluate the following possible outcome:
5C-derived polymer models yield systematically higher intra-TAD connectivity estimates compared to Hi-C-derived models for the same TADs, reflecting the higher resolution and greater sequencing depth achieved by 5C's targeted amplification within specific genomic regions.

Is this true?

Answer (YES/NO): NO